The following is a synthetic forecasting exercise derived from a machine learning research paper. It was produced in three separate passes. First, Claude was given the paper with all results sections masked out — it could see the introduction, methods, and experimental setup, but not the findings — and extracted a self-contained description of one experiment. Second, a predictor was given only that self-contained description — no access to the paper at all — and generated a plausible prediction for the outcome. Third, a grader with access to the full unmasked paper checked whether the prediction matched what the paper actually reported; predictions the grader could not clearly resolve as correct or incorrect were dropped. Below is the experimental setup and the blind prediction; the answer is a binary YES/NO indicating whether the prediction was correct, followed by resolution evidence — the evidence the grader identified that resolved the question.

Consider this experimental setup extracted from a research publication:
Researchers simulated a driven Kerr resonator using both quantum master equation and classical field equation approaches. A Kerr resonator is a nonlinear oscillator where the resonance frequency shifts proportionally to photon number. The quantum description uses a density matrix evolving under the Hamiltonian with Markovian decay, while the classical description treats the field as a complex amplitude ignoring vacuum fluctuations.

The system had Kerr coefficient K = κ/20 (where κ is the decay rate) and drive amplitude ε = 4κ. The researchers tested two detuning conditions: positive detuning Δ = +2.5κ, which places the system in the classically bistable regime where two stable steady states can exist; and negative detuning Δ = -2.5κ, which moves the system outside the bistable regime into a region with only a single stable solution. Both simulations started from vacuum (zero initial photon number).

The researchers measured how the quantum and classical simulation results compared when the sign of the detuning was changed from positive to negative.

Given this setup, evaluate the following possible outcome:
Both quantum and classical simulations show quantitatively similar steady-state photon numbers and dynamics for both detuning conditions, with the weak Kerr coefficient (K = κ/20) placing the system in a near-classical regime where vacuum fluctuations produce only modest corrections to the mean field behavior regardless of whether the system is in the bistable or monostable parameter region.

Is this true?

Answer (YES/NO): YES